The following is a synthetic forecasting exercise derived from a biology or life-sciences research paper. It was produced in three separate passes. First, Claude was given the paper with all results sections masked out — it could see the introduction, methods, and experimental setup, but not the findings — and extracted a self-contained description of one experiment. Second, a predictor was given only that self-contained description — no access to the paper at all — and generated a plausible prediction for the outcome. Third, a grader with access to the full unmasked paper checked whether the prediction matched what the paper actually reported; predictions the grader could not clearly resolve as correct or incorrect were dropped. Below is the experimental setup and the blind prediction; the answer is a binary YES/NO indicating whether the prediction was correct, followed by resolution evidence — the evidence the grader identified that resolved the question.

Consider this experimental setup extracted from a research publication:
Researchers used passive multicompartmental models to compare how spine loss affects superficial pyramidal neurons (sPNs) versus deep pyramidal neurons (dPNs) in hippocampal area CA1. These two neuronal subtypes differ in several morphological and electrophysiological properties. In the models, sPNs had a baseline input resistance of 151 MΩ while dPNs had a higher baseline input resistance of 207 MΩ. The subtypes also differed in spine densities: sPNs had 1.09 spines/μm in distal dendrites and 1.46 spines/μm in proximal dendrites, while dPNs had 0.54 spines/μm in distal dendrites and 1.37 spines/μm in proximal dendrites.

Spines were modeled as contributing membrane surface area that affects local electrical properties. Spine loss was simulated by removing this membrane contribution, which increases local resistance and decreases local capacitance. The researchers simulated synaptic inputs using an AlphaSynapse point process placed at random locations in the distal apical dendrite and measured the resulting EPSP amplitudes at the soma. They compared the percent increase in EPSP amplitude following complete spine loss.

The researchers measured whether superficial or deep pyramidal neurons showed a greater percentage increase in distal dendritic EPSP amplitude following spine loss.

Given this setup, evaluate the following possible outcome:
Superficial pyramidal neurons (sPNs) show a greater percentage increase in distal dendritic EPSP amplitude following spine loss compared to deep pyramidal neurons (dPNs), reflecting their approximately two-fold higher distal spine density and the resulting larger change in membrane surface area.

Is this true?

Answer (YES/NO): NO